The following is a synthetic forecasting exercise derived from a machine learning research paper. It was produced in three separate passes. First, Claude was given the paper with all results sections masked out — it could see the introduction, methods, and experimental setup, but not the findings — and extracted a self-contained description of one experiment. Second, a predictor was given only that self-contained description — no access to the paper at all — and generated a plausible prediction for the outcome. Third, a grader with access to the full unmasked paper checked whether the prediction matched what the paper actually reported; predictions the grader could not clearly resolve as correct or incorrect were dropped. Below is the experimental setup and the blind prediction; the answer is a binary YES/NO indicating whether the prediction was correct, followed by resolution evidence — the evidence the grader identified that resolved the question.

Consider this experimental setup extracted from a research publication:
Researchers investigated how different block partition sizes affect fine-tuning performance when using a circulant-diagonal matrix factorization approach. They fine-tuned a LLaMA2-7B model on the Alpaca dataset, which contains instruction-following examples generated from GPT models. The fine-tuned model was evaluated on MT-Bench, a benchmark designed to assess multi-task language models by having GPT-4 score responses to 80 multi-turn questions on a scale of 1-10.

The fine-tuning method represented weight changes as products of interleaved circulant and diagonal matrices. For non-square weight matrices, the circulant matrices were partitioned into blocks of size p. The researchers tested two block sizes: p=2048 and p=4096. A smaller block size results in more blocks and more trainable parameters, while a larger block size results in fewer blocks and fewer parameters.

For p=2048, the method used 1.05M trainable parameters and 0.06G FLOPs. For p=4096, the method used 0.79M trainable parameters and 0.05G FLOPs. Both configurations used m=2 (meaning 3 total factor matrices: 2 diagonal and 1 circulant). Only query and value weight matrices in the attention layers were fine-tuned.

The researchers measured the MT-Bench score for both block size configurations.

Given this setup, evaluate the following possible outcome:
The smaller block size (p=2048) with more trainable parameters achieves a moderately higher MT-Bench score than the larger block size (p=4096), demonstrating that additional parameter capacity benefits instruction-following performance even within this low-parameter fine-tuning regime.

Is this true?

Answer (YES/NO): NO